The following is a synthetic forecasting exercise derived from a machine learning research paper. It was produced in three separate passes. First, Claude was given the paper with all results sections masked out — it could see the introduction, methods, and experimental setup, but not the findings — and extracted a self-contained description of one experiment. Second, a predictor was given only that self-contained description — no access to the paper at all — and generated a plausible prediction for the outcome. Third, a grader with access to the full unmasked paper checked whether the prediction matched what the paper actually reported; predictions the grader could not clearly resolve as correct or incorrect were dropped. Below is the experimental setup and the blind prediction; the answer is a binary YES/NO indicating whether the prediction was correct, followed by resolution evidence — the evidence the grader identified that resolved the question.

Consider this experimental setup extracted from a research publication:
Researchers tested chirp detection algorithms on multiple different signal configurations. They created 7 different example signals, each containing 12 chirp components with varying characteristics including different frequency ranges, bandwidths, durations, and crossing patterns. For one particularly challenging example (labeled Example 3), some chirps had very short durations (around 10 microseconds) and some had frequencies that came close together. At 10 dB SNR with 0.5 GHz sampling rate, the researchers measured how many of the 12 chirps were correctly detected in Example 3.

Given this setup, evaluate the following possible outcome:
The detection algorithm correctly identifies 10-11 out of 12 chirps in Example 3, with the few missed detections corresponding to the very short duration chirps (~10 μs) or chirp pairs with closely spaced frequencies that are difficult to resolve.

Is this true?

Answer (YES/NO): YES